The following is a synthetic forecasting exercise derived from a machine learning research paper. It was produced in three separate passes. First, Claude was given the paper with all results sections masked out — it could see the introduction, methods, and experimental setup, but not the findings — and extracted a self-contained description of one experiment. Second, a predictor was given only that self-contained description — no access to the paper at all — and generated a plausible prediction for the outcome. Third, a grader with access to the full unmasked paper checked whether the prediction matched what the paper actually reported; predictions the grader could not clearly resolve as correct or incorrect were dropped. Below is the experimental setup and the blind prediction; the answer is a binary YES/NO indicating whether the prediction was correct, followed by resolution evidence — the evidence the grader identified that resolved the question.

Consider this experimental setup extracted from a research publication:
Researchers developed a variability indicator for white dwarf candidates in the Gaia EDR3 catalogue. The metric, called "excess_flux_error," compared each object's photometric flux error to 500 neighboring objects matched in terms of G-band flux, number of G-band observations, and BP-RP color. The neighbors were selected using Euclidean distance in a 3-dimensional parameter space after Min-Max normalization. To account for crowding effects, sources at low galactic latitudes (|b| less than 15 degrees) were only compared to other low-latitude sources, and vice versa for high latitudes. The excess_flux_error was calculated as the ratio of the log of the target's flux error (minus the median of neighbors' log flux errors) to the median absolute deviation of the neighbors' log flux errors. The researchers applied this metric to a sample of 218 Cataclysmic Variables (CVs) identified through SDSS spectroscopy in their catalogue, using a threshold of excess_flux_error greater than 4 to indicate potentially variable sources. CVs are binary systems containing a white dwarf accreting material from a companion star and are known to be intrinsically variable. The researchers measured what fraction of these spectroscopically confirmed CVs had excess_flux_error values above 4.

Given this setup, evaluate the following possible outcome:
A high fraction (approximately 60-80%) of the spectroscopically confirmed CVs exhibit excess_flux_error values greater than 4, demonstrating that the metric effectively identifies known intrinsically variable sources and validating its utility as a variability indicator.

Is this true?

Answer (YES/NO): YES